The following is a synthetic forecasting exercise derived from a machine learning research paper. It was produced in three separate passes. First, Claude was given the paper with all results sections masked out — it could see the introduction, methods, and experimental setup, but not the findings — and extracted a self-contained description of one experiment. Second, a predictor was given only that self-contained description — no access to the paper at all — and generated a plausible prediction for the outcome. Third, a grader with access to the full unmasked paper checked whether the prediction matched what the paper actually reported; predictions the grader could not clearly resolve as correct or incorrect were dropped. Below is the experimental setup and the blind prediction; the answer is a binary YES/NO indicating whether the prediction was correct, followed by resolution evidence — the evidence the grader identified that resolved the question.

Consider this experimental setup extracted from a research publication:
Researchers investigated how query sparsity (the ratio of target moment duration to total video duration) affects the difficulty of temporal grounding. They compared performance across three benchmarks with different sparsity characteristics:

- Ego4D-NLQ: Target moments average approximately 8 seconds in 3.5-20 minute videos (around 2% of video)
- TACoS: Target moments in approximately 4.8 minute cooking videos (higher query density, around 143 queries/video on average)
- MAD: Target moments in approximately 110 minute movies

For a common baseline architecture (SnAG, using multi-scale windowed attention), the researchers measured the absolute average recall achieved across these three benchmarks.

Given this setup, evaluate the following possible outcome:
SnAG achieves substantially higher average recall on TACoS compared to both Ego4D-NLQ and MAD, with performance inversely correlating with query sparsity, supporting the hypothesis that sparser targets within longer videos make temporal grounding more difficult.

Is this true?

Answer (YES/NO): YES